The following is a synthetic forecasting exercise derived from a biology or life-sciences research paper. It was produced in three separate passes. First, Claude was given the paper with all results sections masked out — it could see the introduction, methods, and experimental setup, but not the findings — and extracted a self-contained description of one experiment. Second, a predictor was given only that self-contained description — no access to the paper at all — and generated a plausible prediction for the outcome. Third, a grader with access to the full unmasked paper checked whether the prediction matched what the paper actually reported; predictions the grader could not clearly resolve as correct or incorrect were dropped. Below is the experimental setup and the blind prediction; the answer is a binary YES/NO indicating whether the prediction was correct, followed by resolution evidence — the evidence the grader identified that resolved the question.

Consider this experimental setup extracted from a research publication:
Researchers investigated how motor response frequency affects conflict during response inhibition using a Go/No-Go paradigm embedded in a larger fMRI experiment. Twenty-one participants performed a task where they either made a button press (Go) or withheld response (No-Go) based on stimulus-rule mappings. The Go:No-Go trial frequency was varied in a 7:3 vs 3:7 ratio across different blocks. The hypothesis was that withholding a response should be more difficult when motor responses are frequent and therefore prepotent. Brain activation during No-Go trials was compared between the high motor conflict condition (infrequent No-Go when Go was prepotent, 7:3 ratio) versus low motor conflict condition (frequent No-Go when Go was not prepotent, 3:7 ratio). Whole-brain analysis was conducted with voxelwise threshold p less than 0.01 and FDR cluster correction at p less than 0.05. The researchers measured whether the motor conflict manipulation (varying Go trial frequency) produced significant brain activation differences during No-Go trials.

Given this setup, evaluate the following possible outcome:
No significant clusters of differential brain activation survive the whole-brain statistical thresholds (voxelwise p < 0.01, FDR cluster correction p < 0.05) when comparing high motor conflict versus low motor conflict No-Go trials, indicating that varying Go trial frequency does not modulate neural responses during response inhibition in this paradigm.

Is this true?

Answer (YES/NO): NO